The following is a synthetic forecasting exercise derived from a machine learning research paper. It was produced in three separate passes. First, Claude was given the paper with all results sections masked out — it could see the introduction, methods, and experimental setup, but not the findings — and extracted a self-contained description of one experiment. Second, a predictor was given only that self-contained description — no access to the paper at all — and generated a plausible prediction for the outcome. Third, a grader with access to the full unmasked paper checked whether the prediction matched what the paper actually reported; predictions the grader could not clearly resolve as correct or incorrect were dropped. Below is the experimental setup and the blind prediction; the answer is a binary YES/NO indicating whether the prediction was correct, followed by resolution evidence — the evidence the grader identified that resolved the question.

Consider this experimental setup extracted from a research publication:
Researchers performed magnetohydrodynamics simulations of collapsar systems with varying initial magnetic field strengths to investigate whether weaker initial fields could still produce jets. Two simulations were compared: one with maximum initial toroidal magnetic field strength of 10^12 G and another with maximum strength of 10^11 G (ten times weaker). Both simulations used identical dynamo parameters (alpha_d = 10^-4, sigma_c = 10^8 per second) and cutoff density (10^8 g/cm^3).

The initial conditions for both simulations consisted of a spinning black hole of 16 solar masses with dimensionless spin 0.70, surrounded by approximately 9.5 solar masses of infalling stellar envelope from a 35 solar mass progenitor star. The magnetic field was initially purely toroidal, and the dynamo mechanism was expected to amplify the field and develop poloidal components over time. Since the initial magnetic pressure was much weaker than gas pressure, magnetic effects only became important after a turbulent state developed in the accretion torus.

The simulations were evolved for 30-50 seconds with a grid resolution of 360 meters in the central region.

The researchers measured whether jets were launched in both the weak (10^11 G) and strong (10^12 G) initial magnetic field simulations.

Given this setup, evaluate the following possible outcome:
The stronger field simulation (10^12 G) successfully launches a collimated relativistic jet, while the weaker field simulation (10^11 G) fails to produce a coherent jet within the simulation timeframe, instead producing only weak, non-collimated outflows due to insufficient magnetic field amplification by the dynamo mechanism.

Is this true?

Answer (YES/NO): NO